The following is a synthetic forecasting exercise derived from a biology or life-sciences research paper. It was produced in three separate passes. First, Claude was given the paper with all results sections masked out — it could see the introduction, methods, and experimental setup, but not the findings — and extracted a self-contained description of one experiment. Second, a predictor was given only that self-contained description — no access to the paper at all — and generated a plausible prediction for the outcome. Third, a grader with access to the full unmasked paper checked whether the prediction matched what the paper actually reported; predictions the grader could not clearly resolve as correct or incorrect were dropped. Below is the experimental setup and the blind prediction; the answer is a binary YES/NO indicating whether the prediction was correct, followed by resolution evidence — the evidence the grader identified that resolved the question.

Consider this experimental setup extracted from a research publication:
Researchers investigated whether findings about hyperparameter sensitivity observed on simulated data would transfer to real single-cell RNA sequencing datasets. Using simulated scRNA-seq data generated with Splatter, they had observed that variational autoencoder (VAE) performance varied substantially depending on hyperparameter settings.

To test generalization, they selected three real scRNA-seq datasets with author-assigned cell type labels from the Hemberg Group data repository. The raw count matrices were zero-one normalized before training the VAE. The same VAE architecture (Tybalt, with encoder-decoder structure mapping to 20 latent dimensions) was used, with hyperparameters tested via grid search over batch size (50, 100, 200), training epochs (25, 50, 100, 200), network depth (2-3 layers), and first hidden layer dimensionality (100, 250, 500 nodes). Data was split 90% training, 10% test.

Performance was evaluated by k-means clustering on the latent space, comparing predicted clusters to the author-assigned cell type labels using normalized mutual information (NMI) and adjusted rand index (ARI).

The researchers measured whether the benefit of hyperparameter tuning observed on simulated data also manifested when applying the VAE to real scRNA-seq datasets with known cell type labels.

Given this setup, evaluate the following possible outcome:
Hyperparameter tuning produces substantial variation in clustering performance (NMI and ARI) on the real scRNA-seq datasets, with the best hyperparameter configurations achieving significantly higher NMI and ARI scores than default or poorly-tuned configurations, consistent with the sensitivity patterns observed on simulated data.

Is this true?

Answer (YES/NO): YES